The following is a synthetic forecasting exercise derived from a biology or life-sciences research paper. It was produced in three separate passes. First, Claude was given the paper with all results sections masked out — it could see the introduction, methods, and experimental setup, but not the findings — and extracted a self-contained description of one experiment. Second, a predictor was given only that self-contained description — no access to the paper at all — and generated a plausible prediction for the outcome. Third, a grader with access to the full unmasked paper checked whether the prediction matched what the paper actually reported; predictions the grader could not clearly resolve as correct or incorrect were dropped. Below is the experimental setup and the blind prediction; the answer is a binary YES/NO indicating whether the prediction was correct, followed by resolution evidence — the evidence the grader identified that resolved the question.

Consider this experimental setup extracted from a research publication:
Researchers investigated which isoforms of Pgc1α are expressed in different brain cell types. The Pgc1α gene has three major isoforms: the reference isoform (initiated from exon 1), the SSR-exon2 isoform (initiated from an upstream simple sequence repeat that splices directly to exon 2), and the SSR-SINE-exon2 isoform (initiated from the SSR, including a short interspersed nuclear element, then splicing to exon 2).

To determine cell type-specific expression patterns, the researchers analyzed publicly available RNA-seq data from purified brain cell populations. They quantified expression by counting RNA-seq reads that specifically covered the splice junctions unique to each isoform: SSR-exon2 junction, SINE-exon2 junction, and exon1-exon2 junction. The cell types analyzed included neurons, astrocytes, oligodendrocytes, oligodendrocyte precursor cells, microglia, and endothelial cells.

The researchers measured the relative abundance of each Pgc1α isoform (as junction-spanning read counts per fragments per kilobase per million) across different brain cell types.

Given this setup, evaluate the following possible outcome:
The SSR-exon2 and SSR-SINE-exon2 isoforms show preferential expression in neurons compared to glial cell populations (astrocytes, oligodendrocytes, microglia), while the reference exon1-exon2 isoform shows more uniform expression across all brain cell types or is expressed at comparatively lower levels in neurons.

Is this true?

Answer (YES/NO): NO